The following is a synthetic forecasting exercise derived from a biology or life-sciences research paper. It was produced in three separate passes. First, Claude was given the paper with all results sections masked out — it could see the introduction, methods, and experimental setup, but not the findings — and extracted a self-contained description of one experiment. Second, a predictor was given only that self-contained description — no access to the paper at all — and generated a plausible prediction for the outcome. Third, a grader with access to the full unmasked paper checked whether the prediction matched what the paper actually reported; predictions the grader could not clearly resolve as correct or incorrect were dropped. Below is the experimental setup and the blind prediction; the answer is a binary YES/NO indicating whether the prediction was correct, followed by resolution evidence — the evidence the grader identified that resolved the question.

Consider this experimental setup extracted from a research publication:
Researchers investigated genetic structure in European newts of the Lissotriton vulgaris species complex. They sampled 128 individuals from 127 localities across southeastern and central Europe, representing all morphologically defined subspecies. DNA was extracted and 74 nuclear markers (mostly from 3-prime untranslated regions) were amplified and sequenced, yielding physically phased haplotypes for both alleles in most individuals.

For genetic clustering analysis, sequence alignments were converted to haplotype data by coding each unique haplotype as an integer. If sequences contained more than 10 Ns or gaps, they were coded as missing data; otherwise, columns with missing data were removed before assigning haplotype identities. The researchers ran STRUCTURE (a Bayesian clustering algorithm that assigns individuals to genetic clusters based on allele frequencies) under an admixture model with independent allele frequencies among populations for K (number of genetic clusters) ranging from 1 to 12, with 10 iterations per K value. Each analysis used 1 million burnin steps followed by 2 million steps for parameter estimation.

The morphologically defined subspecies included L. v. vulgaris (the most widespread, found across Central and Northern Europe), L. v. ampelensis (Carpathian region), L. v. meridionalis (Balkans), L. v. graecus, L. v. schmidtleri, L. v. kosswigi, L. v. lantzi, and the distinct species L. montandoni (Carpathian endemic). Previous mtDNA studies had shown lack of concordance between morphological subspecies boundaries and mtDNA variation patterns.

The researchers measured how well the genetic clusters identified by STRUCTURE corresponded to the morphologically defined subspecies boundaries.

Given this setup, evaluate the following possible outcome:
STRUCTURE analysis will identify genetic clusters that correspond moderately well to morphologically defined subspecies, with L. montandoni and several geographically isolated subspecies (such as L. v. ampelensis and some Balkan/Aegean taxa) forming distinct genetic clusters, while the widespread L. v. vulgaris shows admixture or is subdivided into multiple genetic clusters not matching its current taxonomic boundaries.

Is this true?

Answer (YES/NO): YES